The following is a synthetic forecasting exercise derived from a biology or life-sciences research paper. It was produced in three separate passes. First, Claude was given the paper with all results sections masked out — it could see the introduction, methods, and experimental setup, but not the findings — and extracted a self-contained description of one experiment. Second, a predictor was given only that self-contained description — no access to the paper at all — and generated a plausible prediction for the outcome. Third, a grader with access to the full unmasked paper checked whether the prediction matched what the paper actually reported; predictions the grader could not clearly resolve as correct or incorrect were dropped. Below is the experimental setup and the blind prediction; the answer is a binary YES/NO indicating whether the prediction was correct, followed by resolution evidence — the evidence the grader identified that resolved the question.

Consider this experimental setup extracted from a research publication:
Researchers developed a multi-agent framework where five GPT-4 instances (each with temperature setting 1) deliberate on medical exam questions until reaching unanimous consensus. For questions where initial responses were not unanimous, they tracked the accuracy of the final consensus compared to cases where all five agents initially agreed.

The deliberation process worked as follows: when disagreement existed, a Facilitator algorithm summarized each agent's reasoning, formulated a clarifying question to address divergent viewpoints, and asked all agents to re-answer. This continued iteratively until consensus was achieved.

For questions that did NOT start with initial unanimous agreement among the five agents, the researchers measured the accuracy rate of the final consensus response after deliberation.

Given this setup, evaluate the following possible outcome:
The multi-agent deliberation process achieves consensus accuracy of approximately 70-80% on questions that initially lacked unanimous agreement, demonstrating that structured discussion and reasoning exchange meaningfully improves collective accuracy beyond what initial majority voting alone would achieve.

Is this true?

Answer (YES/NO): NO